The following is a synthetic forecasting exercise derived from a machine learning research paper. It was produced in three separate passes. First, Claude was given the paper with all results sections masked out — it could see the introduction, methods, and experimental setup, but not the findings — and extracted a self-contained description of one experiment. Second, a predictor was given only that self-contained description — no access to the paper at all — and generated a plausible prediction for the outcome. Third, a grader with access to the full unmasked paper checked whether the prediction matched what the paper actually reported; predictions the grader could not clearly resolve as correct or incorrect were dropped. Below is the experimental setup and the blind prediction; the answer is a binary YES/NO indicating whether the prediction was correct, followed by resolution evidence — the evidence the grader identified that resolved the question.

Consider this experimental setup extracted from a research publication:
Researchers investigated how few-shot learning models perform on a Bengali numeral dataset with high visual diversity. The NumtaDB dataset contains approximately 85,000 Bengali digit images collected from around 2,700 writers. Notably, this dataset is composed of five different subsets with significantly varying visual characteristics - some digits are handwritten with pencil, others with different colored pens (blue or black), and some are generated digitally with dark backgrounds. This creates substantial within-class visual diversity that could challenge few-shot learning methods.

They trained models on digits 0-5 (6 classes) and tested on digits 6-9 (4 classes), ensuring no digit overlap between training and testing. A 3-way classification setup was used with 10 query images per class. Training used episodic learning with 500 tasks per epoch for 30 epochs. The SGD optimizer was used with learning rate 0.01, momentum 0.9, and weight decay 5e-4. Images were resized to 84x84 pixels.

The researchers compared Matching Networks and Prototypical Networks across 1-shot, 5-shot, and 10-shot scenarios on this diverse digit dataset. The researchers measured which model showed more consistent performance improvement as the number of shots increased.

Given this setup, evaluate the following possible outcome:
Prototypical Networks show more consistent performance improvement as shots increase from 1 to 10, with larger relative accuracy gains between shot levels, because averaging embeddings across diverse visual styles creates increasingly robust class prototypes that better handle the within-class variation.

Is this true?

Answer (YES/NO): YES